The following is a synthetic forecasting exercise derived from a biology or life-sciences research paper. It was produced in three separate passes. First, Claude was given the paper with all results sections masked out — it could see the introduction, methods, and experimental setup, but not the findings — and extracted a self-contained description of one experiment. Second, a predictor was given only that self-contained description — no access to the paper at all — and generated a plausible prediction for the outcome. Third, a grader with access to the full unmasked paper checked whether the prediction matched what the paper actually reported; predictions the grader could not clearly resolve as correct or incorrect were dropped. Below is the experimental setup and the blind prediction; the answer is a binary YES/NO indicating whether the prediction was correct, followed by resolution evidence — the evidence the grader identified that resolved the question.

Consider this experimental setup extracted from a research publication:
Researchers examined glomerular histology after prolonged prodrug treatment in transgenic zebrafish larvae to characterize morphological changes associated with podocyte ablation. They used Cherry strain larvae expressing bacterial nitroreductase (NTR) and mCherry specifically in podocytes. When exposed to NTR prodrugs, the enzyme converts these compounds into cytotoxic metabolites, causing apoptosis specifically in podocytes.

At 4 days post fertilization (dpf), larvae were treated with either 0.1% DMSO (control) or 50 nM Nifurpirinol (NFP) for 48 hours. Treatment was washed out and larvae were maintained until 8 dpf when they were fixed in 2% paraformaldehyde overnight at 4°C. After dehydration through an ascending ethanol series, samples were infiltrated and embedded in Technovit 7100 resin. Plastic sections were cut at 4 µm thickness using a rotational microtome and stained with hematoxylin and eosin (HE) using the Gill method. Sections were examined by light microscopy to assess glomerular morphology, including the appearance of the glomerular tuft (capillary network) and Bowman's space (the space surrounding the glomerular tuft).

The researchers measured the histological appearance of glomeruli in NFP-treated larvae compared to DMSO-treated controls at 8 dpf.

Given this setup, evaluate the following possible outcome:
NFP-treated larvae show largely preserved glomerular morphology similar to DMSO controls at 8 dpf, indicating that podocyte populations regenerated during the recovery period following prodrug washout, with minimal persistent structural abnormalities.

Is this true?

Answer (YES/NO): NO